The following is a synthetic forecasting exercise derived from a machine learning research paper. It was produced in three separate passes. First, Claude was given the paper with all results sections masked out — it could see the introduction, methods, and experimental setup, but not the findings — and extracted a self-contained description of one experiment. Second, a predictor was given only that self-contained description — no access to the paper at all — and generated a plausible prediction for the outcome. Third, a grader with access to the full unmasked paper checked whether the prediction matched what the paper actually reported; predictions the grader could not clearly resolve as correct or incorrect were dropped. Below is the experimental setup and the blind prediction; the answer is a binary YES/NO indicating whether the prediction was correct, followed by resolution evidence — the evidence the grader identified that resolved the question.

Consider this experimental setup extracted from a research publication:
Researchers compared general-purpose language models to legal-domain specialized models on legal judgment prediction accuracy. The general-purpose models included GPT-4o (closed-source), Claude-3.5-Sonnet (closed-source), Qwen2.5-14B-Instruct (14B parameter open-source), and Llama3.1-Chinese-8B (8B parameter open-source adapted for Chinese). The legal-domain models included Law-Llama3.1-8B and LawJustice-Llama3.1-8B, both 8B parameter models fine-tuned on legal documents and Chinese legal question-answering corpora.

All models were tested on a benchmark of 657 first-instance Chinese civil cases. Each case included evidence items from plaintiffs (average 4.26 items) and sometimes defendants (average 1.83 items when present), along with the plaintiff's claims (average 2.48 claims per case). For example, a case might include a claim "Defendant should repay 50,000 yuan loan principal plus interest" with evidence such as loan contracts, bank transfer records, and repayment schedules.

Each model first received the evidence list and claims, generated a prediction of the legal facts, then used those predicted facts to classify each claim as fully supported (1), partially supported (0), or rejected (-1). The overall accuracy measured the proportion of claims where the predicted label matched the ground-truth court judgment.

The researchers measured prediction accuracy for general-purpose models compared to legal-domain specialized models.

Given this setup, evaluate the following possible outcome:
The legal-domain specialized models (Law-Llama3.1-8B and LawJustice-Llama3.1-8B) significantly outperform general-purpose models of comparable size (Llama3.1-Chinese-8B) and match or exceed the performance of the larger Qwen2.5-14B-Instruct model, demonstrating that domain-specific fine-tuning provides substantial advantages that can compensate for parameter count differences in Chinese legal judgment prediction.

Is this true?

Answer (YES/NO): NO